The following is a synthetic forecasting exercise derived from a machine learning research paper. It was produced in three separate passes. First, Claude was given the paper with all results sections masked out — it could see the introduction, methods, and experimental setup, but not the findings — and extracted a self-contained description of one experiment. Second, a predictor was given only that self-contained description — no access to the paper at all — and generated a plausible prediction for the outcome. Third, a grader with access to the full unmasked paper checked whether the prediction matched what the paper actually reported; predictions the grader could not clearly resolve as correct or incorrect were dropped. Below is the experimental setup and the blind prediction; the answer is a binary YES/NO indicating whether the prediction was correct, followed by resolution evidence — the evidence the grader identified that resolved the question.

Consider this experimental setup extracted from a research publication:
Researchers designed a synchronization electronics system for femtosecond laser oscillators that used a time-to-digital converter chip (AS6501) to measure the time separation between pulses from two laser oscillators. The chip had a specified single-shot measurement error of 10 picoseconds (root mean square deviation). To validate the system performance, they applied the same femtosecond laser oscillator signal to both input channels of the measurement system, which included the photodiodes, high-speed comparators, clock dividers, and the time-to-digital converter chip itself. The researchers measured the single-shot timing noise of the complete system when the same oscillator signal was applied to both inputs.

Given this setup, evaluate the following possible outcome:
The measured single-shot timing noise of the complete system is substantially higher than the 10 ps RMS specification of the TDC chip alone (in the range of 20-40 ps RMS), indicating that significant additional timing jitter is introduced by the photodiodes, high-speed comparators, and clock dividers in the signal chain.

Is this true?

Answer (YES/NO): NO